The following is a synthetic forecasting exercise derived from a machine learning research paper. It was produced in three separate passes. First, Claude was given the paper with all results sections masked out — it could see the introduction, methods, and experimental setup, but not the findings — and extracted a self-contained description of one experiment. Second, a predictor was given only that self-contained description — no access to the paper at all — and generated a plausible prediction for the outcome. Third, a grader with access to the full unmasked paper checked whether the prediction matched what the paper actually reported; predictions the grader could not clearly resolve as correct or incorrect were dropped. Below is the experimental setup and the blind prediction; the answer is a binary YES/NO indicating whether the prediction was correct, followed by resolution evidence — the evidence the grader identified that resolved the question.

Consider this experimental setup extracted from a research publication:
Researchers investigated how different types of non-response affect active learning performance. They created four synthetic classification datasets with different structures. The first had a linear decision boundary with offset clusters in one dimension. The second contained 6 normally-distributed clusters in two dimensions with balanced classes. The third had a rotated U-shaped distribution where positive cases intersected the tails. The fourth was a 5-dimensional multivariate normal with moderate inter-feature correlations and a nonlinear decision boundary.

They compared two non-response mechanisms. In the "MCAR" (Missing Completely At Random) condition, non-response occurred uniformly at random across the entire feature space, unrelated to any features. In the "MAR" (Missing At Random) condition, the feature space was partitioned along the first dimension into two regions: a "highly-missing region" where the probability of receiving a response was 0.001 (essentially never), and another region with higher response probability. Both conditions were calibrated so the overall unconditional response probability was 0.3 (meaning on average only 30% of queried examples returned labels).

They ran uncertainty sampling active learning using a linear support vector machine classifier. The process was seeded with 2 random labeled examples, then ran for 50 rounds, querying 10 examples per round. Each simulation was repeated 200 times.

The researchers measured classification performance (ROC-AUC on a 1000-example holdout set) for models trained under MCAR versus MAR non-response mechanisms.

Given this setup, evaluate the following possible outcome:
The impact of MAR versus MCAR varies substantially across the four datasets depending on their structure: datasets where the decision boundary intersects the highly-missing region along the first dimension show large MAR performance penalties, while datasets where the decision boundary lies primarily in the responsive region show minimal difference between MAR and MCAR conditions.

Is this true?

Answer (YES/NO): NO